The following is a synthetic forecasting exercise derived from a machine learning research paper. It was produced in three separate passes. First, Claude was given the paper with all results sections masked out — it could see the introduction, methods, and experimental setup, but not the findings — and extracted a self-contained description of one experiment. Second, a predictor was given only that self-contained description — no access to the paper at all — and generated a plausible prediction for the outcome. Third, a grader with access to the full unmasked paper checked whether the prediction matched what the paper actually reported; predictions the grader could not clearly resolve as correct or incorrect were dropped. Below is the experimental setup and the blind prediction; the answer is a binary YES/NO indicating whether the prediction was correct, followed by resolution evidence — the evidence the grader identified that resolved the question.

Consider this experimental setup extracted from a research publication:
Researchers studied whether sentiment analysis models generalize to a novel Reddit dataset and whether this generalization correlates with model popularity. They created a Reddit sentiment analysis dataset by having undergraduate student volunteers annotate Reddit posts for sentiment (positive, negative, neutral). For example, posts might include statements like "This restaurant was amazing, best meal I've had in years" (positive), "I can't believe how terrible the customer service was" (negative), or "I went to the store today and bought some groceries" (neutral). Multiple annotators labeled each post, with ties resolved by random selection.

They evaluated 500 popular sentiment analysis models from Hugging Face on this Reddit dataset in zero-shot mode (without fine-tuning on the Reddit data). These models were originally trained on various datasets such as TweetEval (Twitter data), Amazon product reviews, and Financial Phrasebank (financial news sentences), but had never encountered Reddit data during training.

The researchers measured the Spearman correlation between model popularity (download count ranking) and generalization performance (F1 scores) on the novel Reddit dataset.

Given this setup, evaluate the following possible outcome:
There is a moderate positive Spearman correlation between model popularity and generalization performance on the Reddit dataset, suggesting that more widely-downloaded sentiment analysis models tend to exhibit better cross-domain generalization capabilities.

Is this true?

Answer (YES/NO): NO